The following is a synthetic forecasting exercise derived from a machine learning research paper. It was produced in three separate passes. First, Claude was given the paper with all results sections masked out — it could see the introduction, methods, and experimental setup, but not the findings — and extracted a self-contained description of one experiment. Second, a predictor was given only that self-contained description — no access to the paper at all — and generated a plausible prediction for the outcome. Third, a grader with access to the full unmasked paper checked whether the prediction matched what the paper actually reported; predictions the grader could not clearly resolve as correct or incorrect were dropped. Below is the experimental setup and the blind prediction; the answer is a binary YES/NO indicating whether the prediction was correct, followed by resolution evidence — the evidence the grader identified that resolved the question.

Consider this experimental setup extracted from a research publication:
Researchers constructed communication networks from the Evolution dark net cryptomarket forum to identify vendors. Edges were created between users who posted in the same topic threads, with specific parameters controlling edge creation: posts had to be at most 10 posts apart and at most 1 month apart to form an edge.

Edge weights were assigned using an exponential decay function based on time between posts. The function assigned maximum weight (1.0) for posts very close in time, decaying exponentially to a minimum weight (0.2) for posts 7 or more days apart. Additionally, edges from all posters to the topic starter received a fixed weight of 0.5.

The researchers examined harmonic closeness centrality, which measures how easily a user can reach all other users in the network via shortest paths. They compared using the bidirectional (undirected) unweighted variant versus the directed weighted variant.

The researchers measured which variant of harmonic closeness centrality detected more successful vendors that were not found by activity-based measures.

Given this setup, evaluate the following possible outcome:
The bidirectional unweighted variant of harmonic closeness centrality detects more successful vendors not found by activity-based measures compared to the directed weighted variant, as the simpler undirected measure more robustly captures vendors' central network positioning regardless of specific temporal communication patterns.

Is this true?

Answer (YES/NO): YES